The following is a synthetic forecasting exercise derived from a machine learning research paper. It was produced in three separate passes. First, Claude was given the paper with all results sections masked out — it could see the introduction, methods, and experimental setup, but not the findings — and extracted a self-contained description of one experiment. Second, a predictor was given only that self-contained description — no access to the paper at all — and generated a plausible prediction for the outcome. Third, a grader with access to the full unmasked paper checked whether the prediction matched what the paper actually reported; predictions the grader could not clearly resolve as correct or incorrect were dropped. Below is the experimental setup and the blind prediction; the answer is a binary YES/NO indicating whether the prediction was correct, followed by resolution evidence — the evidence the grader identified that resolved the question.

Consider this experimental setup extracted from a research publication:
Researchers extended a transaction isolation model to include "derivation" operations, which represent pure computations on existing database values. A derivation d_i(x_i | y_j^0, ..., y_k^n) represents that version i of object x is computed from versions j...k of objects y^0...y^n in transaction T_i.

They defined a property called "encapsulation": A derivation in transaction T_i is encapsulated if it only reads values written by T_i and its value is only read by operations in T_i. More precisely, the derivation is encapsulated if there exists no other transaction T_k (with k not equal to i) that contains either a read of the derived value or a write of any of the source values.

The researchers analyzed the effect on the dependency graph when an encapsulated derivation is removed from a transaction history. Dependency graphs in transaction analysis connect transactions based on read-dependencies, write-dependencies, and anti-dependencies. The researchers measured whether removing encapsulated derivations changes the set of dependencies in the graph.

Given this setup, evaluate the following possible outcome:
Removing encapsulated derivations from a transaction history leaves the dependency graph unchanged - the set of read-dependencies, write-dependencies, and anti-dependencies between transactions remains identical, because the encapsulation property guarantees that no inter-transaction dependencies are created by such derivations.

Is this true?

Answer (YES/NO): YES